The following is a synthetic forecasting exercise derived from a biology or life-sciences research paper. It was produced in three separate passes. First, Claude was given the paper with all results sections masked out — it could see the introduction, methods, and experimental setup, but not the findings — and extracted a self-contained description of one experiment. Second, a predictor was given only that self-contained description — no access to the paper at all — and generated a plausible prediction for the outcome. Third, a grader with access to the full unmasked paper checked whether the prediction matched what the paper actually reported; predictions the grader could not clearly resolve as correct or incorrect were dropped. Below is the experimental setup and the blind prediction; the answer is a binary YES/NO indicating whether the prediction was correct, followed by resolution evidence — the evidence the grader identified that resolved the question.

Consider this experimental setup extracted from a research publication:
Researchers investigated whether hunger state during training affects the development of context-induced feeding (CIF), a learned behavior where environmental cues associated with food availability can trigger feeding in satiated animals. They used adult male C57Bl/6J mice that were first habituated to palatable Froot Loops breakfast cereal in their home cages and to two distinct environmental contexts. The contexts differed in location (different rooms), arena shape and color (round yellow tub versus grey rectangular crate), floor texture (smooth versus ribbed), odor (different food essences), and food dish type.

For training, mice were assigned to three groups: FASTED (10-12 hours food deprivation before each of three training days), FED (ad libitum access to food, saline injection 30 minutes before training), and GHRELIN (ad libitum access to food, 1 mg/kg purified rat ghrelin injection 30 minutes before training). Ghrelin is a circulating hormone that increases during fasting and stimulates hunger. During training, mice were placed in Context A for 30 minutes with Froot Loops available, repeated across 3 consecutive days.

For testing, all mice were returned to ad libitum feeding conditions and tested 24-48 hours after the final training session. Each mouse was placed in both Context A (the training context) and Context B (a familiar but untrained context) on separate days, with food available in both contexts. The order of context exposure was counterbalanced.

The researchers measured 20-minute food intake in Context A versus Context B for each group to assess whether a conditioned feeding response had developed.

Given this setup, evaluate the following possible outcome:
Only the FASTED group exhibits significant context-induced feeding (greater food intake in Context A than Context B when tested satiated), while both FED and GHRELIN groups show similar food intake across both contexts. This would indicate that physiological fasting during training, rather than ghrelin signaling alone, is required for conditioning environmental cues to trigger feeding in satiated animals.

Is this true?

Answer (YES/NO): YES